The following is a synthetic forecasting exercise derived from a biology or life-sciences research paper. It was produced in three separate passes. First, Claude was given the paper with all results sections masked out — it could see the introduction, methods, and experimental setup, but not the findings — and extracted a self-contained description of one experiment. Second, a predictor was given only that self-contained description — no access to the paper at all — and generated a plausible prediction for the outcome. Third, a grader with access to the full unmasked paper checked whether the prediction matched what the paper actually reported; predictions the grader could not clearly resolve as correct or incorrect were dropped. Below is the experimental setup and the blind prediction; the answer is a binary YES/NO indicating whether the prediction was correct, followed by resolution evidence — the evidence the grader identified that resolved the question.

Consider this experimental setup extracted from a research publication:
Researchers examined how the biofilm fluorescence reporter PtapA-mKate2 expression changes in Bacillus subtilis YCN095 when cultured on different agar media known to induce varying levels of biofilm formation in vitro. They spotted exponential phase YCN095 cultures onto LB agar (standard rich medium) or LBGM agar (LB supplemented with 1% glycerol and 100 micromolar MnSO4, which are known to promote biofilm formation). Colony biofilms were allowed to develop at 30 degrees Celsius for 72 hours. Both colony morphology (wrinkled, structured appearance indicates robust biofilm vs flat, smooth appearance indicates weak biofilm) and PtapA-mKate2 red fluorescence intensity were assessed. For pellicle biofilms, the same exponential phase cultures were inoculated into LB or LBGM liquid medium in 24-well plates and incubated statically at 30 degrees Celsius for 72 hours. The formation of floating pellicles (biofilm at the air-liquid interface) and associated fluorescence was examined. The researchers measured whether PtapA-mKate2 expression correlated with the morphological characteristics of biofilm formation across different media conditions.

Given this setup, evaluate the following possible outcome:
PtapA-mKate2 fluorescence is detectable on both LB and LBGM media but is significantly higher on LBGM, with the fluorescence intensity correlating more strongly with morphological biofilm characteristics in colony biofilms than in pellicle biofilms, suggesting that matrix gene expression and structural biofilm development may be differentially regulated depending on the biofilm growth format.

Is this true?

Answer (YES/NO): NO